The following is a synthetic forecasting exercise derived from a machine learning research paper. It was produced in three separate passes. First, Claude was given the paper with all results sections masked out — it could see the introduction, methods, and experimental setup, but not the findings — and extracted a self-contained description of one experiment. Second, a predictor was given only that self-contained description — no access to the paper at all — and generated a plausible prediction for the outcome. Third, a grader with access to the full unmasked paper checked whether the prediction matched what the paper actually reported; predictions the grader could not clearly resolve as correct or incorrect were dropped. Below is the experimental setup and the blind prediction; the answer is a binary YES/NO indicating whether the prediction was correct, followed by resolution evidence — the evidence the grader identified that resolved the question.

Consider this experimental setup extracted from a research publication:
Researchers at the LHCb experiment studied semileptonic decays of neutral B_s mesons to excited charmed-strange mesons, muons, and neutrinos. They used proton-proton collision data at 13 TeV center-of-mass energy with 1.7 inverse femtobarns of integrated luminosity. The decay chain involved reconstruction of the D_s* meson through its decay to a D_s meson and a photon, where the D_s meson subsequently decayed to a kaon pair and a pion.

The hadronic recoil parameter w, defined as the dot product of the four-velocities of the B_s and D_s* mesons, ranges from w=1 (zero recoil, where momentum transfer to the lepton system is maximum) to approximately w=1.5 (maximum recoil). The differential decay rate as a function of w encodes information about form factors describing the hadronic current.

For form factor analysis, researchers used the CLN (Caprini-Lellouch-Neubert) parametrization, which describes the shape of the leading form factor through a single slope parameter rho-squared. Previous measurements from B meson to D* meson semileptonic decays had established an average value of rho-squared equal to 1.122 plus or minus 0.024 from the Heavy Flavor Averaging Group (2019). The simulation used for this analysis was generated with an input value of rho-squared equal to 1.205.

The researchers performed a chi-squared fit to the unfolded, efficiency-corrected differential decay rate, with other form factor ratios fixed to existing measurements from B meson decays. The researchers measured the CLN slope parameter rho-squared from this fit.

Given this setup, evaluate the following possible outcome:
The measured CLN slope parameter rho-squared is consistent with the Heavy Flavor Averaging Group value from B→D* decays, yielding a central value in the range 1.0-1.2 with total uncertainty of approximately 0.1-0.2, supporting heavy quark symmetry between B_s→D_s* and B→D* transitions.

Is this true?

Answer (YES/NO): YES